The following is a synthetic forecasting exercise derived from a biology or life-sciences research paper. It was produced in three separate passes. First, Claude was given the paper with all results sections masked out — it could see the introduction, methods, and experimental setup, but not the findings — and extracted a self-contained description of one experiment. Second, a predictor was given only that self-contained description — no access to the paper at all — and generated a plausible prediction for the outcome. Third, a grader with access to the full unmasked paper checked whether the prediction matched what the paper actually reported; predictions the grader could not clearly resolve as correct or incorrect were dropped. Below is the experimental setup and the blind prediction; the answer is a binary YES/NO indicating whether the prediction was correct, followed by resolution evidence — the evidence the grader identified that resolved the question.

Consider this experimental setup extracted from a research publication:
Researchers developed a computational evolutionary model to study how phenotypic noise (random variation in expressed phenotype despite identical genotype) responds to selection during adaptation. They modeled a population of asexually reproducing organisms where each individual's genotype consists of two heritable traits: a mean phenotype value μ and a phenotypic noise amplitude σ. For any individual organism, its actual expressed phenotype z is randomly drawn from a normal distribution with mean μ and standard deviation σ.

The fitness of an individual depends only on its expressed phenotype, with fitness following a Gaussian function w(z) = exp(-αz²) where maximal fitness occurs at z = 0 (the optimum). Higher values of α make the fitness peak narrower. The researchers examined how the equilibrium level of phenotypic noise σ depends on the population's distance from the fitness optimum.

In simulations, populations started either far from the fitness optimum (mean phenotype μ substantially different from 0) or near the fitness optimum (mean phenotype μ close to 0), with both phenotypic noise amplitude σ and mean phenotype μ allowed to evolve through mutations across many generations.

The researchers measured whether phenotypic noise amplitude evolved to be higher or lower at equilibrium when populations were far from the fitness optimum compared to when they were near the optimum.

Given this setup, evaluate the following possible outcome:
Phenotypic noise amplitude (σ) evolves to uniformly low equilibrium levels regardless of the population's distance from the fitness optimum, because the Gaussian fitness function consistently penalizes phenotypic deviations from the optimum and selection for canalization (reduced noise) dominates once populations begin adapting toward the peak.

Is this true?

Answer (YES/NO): NO